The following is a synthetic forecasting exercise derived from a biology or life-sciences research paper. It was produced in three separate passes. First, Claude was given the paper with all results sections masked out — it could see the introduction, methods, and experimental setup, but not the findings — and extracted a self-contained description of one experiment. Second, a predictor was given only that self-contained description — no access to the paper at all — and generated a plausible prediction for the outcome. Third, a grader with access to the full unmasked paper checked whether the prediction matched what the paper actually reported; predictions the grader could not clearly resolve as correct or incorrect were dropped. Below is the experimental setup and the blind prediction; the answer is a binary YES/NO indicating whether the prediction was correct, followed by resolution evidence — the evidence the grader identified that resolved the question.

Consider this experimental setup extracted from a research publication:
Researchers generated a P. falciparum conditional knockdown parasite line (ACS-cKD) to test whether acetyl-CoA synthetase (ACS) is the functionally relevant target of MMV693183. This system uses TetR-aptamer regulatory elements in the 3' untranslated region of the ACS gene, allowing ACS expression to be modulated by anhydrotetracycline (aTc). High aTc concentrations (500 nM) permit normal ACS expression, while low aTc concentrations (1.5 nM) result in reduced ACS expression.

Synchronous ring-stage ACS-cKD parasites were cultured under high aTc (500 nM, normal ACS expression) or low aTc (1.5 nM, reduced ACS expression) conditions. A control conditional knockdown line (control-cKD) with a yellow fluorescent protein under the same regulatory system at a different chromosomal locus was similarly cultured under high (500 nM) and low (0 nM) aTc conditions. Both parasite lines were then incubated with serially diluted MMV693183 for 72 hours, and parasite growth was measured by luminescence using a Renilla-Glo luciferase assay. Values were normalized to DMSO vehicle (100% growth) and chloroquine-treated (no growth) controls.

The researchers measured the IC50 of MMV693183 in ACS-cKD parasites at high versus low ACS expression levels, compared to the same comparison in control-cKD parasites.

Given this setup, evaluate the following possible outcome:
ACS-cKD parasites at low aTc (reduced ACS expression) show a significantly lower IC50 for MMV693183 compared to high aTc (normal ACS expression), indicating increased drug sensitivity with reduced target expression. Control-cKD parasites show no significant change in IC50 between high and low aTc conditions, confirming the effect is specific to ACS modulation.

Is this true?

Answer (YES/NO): YES